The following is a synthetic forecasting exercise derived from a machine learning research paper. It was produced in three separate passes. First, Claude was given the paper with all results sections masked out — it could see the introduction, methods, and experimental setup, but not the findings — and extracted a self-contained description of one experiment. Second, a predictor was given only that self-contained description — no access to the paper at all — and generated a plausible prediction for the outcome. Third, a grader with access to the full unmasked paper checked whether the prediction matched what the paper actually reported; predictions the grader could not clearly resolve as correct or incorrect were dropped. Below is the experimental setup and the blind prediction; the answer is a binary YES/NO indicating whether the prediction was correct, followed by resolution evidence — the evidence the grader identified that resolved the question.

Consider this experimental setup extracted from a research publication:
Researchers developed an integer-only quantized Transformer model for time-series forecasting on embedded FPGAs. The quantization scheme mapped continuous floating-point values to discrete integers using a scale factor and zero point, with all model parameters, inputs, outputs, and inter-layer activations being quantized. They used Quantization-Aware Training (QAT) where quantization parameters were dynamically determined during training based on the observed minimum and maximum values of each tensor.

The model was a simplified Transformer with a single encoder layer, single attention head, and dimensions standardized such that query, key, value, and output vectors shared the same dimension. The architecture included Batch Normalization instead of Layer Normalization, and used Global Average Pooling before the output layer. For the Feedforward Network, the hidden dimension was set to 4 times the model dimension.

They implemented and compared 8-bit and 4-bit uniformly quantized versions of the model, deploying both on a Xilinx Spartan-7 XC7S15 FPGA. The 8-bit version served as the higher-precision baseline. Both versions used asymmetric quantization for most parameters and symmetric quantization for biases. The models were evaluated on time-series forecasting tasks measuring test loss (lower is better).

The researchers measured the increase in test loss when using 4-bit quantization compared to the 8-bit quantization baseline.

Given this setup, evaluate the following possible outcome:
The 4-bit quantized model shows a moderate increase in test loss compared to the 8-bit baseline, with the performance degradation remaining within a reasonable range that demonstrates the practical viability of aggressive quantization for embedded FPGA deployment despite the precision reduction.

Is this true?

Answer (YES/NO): NO